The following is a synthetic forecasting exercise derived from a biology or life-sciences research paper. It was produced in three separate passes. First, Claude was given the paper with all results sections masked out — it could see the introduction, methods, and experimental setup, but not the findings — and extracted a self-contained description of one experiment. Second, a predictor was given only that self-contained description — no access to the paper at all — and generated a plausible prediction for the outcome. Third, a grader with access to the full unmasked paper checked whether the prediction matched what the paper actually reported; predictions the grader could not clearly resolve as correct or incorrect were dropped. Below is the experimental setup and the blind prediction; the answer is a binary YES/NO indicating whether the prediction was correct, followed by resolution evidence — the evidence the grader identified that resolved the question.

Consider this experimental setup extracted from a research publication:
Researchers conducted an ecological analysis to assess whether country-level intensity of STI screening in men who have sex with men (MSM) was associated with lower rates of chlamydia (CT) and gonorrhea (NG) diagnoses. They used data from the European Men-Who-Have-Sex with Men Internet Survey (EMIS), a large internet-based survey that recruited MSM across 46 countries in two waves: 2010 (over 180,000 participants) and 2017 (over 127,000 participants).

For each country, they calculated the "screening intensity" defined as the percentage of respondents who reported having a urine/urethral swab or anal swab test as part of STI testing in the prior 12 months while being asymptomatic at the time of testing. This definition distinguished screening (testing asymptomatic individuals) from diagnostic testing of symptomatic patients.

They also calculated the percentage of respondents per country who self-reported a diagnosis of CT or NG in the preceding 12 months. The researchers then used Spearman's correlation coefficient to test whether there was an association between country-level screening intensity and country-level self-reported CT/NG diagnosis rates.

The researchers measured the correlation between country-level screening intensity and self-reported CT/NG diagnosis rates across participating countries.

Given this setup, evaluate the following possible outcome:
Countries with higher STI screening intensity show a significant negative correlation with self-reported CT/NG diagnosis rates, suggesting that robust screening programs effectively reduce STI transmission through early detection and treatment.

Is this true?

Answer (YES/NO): NO